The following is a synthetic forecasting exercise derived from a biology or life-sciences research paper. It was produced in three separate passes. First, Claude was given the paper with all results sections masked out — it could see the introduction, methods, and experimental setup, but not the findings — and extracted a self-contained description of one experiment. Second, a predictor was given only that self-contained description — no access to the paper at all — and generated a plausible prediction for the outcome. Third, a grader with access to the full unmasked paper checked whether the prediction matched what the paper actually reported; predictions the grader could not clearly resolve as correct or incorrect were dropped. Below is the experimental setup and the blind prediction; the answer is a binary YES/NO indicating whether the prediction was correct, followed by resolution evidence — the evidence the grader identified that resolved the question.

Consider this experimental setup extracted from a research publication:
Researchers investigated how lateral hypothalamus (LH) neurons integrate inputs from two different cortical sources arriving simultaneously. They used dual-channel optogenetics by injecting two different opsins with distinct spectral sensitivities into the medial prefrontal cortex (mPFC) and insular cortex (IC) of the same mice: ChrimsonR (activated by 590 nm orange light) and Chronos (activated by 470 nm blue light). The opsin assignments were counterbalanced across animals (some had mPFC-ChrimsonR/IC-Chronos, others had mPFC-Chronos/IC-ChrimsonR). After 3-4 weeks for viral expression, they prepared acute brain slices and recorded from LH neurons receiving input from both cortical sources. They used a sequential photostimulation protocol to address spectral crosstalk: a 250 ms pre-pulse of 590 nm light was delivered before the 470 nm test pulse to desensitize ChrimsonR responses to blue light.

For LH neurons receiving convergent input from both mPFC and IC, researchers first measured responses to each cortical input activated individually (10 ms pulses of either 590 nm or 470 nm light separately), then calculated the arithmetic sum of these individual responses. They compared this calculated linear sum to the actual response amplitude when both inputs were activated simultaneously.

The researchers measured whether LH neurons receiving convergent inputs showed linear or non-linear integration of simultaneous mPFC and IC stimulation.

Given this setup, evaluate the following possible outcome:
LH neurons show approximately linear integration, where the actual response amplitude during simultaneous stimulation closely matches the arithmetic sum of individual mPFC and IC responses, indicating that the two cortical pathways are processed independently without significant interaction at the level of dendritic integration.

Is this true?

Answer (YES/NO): NO